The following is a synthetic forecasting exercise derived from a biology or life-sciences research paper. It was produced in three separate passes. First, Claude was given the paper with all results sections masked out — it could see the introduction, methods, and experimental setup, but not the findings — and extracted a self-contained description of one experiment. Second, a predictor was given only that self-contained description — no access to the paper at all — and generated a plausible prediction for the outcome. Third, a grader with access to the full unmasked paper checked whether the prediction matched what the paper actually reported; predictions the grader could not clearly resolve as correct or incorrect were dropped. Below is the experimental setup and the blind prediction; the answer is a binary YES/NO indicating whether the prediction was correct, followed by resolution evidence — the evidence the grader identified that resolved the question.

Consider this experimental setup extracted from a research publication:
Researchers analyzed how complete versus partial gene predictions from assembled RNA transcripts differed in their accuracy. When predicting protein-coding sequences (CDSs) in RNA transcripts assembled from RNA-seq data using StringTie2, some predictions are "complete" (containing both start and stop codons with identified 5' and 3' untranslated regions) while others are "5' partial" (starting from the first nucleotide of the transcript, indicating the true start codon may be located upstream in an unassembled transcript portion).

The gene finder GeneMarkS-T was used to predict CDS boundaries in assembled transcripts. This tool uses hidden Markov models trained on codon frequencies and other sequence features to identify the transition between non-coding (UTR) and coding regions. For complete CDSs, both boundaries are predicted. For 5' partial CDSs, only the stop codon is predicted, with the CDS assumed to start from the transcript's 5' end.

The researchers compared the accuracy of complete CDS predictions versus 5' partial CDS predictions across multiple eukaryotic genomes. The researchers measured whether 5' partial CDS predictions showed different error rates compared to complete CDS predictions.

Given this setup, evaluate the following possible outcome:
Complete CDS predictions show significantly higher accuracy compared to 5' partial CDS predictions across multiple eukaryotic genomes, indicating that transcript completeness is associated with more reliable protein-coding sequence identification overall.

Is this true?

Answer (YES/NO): YES